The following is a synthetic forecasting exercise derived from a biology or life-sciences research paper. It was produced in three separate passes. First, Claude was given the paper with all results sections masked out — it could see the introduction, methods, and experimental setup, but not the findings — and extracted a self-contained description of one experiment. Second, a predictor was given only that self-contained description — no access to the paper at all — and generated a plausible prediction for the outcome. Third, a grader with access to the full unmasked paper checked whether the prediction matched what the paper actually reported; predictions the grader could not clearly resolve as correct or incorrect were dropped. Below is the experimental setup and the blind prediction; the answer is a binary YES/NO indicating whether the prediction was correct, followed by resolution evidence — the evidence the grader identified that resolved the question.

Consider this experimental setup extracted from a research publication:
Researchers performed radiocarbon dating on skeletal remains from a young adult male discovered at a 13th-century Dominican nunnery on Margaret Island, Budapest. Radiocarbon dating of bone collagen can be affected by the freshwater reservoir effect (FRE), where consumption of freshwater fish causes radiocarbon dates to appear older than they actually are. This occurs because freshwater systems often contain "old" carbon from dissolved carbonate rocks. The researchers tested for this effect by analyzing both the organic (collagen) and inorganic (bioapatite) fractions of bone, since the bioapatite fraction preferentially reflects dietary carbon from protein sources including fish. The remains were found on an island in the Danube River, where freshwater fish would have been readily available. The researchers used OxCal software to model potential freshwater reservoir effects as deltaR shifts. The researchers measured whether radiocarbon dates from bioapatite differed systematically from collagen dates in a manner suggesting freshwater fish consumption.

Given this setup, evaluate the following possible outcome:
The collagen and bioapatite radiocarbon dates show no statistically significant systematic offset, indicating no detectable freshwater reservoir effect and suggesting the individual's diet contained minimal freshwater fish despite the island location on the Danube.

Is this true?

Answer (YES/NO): NO